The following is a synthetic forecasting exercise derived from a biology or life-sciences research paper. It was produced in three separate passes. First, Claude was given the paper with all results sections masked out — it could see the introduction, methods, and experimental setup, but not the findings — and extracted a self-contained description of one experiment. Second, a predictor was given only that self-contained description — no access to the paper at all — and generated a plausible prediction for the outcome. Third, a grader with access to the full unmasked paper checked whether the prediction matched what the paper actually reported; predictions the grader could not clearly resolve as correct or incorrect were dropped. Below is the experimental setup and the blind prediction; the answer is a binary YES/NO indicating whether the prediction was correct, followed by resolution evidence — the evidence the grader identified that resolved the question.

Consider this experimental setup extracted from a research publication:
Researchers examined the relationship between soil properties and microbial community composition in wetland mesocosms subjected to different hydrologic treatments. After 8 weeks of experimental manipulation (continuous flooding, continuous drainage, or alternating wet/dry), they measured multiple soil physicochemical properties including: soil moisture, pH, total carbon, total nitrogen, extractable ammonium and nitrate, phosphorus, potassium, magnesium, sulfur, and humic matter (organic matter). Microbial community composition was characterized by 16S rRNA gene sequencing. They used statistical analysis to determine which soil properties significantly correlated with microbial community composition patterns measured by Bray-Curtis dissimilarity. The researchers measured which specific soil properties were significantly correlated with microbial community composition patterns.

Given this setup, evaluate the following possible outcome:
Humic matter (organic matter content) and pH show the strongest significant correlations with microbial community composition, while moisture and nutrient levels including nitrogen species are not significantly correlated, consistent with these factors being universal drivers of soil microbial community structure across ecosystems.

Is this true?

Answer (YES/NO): NO